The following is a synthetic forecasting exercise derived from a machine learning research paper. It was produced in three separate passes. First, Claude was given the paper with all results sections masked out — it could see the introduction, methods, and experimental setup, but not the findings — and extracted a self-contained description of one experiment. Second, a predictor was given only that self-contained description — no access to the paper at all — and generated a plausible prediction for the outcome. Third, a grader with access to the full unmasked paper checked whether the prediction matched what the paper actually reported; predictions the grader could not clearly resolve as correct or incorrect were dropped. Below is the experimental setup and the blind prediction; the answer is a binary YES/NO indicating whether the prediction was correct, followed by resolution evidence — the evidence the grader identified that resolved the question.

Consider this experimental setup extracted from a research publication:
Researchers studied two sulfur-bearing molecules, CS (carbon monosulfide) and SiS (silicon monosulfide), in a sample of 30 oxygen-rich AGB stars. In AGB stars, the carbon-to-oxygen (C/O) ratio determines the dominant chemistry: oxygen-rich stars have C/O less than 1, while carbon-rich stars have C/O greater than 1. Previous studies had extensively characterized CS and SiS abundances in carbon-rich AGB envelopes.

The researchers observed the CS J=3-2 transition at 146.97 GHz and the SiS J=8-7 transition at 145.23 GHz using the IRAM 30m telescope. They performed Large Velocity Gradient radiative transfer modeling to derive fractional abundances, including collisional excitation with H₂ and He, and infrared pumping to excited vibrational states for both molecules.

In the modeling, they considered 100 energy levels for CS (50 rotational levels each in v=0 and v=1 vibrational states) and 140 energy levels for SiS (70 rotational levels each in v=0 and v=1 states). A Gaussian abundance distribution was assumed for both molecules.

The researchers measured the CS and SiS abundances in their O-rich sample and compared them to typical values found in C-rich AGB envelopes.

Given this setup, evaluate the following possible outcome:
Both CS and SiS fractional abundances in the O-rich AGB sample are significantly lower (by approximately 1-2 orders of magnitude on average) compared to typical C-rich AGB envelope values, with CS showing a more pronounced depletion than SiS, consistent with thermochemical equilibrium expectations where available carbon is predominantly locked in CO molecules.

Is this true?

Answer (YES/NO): NO